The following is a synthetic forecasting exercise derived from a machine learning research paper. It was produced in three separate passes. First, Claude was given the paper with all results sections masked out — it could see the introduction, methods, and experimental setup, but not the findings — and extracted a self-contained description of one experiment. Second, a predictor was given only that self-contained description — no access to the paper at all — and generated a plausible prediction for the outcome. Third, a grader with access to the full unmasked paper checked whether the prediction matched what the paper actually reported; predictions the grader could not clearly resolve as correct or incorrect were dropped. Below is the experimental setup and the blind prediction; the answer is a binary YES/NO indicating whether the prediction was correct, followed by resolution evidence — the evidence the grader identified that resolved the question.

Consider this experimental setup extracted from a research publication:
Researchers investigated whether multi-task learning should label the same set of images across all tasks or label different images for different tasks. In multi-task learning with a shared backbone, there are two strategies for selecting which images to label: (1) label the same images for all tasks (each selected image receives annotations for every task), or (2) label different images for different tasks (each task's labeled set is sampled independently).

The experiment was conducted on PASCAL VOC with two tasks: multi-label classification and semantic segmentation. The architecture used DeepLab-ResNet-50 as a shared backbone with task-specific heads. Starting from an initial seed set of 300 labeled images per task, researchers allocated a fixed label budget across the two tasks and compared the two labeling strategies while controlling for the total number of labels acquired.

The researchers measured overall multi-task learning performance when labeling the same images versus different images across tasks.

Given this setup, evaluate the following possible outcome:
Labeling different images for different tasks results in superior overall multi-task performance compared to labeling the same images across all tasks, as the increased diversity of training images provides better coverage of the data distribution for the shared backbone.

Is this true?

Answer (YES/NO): YES